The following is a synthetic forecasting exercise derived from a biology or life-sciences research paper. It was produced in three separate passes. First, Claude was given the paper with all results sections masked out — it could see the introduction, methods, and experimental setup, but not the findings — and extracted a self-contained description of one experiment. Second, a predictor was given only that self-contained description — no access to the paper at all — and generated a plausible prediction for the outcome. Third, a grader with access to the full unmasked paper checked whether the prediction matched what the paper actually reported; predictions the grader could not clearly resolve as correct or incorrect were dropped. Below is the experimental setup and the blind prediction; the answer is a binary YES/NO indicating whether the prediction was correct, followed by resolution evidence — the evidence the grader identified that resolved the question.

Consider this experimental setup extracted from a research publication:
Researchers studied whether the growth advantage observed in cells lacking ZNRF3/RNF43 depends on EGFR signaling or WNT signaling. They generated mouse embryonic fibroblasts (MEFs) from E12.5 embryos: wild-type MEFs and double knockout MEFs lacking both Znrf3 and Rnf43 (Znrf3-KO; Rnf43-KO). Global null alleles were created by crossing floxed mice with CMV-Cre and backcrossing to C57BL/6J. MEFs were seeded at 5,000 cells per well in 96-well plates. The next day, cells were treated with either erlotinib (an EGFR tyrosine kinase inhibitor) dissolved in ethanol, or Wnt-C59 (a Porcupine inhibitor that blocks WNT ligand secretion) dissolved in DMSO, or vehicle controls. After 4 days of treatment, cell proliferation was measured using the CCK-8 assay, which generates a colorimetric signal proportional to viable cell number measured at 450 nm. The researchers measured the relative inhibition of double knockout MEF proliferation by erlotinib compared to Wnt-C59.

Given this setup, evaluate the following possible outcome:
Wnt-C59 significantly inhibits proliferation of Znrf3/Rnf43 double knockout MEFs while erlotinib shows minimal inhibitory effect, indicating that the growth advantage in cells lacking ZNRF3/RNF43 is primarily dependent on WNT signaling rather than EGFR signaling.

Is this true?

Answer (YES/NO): NO